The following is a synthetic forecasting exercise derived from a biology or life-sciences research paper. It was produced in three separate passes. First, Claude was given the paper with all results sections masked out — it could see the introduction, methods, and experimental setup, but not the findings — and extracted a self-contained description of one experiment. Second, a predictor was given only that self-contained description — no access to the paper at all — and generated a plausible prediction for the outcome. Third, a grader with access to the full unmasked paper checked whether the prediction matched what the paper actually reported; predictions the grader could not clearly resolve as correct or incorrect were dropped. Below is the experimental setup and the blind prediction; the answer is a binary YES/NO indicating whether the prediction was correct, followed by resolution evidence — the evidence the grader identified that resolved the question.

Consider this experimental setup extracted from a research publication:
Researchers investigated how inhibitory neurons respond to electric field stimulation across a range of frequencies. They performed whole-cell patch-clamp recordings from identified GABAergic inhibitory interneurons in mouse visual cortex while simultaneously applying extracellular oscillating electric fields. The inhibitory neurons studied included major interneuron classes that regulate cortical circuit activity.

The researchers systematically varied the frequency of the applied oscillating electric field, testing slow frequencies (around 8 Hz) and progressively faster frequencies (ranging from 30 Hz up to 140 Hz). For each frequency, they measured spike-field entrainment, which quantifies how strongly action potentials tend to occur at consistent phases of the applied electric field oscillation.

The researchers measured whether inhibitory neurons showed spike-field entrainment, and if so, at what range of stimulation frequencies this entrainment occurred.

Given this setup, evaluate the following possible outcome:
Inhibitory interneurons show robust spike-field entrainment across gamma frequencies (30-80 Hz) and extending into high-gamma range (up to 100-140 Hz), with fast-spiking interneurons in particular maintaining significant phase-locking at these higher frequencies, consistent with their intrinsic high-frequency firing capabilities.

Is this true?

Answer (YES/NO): NO